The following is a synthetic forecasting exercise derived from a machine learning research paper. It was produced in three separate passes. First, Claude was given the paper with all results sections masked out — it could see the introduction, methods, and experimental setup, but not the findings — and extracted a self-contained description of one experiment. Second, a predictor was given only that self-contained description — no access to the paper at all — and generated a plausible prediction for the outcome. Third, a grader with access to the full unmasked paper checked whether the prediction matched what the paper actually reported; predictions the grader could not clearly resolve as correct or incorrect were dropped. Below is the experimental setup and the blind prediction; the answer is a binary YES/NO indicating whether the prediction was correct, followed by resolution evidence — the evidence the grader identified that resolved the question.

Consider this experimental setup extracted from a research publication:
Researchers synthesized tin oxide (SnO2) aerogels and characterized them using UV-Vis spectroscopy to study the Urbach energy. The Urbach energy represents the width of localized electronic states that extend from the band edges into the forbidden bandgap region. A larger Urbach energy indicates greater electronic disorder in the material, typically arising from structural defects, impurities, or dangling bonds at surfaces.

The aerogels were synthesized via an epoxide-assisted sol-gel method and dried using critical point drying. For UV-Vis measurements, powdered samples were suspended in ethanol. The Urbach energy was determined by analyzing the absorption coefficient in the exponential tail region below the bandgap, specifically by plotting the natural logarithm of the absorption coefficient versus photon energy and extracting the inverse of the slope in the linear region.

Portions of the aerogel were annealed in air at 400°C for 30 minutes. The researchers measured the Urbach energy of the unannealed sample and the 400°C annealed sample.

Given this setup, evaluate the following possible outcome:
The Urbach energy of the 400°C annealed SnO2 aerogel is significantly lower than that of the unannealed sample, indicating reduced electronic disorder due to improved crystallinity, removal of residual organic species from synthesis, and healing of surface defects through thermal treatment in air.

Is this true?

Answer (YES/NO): NO